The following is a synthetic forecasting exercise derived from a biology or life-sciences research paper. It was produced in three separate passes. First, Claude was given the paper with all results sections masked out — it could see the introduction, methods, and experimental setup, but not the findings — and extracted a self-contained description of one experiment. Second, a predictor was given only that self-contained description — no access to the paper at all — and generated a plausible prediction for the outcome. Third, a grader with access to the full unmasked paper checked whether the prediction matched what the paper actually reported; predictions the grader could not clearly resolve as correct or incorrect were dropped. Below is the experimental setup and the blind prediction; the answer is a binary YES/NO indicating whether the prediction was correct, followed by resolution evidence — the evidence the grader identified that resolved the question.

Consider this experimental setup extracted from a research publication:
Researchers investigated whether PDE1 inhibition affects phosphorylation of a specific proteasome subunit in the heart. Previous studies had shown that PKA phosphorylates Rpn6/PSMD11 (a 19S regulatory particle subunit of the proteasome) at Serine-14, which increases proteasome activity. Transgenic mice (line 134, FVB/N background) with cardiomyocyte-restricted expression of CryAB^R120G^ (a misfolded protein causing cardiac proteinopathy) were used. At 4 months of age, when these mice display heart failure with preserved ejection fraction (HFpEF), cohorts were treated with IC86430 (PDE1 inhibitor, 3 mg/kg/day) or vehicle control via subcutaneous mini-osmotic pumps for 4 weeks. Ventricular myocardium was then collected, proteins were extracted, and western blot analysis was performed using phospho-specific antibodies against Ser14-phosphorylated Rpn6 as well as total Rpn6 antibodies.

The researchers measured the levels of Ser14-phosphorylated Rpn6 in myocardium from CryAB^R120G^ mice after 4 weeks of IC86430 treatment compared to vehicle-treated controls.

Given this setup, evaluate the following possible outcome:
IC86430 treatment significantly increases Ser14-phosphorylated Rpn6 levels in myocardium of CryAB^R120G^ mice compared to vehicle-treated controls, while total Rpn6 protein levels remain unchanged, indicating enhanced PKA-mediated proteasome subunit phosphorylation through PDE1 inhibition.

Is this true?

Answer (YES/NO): NO